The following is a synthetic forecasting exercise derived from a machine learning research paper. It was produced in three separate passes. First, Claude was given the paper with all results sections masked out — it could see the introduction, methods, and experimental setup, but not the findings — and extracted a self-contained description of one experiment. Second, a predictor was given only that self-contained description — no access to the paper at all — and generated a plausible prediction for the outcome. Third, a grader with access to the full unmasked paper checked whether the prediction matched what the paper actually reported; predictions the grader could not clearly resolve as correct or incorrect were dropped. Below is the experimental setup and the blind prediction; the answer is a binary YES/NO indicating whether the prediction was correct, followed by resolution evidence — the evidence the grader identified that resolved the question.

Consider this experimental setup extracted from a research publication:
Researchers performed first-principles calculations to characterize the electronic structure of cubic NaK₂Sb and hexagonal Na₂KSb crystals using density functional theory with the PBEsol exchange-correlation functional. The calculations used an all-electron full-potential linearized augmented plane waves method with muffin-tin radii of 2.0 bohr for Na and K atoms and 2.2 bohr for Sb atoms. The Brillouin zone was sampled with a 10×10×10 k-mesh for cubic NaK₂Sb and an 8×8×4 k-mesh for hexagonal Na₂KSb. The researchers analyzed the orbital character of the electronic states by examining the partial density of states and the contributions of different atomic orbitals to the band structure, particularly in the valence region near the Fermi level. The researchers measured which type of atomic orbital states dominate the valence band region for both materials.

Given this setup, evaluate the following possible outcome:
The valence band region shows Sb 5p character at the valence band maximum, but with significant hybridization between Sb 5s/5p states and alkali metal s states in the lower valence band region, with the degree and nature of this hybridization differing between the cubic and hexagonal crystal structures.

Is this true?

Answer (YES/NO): NO